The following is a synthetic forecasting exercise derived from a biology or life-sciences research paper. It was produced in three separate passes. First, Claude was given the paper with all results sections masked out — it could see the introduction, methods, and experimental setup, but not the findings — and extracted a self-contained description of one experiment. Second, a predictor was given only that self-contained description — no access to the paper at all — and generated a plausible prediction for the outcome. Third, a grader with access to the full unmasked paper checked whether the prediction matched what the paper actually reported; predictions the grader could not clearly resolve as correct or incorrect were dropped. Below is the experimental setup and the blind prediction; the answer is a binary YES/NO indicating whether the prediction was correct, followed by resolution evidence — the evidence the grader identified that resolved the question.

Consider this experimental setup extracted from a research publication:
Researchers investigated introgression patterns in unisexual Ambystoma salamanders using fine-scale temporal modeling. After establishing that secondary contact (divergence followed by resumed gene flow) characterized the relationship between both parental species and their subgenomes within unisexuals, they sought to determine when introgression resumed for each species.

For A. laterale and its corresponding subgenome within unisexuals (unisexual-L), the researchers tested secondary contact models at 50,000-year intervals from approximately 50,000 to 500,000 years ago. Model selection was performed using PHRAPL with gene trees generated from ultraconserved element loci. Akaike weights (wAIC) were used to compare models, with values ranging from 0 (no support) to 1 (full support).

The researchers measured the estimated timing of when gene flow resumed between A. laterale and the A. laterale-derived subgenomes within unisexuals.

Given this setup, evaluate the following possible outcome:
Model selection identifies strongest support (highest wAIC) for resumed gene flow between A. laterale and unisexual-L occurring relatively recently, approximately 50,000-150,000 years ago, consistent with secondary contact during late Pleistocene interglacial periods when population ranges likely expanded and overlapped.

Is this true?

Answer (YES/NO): YES